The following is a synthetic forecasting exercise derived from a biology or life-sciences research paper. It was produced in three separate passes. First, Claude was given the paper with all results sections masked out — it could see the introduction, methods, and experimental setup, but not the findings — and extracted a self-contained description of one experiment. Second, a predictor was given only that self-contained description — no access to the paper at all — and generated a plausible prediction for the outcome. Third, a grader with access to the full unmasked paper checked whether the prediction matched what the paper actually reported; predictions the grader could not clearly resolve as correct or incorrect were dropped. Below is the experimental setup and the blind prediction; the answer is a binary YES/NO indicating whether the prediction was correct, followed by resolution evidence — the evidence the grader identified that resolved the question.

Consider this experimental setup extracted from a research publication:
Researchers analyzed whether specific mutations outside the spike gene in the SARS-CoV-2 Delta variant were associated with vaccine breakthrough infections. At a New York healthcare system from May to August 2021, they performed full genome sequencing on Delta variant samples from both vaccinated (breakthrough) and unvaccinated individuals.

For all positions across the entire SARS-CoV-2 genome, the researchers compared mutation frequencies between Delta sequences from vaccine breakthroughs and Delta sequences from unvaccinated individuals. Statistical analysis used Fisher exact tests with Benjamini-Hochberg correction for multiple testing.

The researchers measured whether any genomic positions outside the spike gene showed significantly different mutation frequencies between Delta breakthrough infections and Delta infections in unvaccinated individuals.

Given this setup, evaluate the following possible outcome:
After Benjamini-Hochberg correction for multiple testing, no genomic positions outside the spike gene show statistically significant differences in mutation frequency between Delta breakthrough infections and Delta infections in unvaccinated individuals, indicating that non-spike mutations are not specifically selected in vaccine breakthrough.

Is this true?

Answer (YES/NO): NO